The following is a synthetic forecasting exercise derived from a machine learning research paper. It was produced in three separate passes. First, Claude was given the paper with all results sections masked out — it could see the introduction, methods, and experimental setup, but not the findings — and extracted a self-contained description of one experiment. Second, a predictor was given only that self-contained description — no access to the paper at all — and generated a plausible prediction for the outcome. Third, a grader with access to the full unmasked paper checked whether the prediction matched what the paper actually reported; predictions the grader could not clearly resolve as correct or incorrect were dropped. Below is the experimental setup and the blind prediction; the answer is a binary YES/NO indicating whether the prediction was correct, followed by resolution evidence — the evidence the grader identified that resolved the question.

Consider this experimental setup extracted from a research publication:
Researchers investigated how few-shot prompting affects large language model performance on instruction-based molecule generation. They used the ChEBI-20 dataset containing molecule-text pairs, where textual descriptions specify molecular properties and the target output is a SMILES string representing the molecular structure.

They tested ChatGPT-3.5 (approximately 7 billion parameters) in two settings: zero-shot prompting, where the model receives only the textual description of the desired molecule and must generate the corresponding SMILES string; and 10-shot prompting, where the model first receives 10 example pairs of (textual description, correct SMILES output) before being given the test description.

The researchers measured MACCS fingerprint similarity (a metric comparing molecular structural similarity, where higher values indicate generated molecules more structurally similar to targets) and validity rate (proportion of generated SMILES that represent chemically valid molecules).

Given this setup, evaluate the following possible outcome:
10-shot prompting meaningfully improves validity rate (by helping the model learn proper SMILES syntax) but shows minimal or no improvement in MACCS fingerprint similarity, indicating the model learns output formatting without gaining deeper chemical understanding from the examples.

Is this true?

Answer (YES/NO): NO